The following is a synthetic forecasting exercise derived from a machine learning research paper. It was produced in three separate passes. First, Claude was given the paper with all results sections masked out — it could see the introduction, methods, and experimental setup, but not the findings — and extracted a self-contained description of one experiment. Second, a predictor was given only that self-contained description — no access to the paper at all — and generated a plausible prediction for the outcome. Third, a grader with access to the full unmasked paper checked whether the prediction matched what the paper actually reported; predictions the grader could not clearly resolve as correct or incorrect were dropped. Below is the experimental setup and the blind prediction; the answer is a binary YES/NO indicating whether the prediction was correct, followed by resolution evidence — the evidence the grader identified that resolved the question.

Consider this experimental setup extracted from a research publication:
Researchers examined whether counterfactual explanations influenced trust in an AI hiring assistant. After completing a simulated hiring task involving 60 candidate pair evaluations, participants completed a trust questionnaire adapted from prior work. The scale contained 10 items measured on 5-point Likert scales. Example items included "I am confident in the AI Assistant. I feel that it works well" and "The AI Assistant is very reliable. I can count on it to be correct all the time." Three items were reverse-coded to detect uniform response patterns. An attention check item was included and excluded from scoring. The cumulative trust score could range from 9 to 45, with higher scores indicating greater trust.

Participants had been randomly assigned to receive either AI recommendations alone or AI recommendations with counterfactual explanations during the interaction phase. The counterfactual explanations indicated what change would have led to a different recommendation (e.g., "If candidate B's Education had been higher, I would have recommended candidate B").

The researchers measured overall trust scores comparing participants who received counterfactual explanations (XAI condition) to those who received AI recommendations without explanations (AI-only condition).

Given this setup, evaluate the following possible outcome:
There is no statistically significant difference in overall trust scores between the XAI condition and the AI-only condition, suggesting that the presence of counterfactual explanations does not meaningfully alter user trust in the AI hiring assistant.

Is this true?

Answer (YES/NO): YES